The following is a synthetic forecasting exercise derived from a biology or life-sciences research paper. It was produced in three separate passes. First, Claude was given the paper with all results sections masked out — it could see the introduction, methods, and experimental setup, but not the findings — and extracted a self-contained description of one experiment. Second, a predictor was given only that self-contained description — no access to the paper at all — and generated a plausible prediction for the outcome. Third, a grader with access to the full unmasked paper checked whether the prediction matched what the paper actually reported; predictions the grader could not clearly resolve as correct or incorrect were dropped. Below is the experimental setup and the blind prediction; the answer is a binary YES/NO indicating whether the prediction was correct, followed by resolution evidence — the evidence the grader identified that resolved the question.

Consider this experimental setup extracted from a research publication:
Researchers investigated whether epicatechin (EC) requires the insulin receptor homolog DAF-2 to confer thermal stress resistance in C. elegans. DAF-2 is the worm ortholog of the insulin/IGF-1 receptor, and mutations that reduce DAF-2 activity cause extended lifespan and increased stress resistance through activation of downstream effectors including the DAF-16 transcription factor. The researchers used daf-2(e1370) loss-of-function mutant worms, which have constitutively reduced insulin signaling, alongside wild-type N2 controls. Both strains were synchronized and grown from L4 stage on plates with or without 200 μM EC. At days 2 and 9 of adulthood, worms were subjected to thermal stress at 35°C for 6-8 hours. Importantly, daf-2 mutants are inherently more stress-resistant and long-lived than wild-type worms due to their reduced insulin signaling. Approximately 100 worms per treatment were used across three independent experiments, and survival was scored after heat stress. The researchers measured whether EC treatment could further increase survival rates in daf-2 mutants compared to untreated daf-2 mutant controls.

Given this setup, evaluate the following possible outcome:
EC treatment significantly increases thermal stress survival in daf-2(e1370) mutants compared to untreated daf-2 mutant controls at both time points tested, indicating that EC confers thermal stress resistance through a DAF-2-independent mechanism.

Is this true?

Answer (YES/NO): NO